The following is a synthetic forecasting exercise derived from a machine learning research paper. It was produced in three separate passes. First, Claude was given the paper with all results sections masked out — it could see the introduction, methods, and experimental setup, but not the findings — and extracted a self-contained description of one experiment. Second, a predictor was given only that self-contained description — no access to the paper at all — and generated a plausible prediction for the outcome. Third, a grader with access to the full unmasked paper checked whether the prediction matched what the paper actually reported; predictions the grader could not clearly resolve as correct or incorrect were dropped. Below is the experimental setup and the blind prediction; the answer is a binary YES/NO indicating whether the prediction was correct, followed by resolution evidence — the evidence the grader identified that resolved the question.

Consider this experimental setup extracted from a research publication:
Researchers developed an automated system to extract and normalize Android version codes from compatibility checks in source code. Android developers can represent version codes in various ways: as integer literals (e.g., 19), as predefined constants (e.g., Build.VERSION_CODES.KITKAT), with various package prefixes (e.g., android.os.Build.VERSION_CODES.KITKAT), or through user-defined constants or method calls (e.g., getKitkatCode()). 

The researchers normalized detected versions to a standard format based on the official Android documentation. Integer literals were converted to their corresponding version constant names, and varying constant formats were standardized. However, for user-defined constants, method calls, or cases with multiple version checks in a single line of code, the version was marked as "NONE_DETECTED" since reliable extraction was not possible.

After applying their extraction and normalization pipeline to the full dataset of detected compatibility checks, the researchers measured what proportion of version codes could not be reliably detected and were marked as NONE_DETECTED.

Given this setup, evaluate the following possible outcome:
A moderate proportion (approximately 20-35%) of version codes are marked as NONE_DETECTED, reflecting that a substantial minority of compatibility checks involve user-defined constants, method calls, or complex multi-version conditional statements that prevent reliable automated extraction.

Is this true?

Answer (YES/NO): NO